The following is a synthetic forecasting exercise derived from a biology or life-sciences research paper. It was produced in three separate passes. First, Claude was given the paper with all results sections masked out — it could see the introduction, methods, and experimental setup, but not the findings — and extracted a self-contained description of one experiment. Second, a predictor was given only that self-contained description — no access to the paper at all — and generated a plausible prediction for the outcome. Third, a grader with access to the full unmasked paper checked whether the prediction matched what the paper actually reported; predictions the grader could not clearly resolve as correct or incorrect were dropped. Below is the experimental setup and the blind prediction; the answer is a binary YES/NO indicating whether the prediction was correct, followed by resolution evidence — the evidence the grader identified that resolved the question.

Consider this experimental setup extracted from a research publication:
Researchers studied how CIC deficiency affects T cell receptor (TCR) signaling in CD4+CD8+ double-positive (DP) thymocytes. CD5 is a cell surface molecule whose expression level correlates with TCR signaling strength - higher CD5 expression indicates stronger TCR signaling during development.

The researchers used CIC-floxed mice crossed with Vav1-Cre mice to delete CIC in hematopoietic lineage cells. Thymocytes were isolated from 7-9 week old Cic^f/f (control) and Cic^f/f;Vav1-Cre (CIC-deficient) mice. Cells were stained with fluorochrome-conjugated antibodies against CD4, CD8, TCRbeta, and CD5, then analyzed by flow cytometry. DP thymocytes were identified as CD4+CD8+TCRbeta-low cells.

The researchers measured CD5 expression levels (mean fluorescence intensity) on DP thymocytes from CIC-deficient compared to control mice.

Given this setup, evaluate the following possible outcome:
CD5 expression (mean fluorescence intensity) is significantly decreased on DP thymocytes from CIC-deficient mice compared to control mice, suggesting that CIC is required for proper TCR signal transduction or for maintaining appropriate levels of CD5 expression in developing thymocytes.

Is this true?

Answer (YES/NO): YES